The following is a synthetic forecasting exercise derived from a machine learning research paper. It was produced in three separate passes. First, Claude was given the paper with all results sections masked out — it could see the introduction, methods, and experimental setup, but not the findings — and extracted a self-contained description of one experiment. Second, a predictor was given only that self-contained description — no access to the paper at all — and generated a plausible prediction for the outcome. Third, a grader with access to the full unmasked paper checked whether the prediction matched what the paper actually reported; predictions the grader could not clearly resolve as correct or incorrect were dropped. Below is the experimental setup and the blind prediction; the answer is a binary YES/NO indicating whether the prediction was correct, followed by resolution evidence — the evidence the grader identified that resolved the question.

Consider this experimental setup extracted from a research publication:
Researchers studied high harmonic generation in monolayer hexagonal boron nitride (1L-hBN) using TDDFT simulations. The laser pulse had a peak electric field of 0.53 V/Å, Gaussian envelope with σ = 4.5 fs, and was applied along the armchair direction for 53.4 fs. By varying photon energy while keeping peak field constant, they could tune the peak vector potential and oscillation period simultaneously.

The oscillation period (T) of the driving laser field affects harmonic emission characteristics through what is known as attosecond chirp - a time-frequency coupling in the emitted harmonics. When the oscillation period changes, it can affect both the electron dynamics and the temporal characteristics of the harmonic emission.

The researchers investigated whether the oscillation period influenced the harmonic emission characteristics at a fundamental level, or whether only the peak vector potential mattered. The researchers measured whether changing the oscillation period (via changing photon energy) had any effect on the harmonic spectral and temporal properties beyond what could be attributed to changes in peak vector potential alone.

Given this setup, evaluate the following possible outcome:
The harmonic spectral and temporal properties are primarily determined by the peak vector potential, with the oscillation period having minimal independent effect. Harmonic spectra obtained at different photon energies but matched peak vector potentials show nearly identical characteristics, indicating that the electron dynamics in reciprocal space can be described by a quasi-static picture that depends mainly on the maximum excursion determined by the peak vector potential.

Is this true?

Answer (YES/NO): NO